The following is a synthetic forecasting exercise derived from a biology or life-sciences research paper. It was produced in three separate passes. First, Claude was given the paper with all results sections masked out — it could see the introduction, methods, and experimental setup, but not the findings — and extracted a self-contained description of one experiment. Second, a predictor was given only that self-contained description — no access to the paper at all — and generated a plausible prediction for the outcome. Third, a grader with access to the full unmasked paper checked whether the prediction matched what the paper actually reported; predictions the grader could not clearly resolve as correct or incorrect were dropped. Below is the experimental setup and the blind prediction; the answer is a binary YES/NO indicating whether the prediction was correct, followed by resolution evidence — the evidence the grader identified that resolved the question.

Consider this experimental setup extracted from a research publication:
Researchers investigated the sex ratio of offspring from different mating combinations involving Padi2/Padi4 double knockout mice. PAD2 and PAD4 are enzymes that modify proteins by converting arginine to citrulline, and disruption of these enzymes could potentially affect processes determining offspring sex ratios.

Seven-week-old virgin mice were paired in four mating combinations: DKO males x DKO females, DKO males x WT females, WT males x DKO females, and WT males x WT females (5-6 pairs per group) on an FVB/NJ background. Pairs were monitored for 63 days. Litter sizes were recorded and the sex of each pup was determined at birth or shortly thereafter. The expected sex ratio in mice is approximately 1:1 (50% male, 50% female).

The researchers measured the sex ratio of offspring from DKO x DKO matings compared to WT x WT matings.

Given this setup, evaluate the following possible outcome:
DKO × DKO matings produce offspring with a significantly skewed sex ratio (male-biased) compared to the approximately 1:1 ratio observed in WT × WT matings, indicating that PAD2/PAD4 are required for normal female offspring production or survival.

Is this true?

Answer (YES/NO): NO